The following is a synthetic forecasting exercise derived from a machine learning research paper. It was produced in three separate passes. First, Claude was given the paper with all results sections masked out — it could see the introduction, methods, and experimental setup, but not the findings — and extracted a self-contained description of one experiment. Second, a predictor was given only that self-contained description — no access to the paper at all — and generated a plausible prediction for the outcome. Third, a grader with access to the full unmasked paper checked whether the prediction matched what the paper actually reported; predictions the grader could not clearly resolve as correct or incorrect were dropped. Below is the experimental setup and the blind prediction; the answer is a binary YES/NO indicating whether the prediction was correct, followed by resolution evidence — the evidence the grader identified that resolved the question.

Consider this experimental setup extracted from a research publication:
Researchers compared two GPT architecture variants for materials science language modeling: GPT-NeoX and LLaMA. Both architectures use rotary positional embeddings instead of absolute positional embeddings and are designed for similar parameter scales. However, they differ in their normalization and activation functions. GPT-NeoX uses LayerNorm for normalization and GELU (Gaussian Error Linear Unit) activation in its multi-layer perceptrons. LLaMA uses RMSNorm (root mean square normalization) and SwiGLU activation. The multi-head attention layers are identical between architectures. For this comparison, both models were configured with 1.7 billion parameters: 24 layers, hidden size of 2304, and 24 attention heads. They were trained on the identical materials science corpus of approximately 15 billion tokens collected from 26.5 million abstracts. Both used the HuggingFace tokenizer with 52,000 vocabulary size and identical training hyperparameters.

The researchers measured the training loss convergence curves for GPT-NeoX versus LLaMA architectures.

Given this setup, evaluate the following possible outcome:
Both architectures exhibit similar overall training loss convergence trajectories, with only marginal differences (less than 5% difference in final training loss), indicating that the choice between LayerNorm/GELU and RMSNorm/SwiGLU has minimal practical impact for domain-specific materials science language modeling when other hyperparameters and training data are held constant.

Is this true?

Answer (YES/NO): NO